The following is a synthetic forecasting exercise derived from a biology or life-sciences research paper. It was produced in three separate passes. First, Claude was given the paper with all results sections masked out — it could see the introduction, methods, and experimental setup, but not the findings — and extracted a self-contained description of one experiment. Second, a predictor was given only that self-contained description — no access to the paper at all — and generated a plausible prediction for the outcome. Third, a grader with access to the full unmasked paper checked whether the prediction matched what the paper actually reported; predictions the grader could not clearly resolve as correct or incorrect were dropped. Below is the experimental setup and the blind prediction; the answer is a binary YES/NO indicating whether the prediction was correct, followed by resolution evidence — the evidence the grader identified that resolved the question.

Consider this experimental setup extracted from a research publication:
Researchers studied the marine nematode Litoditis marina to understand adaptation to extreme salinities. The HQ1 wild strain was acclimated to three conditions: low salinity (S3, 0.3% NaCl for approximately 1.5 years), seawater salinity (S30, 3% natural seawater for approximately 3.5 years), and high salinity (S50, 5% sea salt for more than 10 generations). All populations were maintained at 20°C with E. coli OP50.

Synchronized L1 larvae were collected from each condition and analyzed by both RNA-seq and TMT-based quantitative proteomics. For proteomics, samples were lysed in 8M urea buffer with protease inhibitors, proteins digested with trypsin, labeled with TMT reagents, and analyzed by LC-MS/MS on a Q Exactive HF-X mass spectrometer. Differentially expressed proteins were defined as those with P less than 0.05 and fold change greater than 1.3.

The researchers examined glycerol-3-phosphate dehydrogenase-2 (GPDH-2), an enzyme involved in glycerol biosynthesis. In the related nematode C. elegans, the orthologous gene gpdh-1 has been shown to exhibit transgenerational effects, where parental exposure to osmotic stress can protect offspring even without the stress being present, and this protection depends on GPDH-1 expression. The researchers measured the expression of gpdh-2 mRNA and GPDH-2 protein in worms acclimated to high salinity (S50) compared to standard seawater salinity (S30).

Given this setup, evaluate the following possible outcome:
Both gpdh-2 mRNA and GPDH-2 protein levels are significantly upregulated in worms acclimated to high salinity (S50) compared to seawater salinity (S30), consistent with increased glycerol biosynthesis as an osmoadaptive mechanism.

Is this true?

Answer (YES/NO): YES